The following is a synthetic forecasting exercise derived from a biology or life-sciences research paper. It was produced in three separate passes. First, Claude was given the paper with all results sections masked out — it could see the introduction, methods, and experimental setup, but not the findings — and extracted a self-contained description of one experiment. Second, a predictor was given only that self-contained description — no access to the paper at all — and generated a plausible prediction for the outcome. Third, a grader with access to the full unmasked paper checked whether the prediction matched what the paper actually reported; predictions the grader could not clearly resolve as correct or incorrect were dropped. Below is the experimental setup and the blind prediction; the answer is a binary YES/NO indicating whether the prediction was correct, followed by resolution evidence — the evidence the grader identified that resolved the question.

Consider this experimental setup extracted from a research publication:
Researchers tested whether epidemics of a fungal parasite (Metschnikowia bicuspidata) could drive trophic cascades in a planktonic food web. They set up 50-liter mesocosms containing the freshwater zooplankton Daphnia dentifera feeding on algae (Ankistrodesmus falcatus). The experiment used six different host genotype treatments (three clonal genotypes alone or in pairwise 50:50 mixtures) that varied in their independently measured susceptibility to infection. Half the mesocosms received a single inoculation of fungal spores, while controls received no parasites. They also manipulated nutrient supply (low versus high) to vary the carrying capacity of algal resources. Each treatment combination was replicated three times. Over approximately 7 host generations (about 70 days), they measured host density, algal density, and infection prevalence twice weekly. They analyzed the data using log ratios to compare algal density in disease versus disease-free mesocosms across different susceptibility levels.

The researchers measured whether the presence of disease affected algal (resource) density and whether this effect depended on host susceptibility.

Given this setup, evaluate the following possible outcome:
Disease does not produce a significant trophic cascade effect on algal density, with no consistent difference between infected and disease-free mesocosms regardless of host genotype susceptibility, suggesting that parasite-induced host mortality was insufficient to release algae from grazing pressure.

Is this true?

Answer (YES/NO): NO